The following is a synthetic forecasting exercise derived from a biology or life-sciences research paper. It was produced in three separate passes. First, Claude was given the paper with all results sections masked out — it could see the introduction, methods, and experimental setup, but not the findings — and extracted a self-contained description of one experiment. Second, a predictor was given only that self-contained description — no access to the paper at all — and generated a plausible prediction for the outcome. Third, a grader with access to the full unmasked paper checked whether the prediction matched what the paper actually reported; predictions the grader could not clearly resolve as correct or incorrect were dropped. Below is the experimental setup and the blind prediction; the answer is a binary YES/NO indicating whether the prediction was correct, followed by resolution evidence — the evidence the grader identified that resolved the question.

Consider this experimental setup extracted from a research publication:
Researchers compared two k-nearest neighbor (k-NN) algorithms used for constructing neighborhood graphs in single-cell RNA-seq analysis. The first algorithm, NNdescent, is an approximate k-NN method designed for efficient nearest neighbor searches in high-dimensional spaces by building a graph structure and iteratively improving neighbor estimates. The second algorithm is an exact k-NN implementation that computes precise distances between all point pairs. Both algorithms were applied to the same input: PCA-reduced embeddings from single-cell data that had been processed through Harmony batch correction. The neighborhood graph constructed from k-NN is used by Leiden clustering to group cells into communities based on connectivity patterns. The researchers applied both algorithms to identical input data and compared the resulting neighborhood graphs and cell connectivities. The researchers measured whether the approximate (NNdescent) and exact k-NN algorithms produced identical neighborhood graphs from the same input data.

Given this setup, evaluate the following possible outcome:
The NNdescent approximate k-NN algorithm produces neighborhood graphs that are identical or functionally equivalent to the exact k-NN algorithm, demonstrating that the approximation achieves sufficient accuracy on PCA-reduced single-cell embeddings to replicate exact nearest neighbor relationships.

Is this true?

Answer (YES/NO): NO